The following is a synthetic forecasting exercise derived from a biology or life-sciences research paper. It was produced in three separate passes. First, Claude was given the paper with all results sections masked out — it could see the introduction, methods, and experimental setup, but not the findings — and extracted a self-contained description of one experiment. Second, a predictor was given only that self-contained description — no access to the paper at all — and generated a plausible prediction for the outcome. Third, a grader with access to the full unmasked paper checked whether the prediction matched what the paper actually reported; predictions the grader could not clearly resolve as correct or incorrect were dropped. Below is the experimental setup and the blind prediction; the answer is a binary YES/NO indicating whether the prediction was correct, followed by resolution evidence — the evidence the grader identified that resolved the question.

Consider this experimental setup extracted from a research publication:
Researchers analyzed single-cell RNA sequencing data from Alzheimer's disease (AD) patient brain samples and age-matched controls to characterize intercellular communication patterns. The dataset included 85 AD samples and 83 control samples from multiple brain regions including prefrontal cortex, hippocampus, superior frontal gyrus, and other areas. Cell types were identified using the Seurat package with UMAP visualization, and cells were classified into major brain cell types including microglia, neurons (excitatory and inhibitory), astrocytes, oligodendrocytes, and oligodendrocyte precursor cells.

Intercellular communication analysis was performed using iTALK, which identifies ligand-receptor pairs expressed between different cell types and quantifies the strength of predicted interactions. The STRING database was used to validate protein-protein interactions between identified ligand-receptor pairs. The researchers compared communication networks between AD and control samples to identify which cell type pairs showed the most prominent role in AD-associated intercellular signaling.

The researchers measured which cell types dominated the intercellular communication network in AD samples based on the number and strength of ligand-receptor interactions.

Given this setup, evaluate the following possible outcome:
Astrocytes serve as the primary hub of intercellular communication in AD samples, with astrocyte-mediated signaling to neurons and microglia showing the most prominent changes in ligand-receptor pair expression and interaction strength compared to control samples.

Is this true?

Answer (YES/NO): NO